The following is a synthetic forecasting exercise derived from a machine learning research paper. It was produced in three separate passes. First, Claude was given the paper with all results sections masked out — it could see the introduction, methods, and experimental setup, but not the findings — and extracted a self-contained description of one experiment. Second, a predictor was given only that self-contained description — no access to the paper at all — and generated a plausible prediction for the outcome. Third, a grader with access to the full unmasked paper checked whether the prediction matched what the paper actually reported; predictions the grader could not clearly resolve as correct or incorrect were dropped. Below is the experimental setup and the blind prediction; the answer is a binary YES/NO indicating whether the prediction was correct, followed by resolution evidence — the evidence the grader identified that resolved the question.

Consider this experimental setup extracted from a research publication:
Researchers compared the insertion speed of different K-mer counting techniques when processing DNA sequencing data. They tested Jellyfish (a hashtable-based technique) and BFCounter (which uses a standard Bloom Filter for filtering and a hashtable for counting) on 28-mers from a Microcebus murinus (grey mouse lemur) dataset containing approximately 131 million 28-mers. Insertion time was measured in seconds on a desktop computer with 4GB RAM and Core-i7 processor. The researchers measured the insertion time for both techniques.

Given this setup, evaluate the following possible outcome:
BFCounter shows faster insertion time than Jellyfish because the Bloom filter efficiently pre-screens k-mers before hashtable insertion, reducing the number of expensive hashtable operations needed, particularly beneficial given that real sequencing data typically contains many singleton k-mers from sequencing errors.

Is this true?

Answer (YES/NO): NO